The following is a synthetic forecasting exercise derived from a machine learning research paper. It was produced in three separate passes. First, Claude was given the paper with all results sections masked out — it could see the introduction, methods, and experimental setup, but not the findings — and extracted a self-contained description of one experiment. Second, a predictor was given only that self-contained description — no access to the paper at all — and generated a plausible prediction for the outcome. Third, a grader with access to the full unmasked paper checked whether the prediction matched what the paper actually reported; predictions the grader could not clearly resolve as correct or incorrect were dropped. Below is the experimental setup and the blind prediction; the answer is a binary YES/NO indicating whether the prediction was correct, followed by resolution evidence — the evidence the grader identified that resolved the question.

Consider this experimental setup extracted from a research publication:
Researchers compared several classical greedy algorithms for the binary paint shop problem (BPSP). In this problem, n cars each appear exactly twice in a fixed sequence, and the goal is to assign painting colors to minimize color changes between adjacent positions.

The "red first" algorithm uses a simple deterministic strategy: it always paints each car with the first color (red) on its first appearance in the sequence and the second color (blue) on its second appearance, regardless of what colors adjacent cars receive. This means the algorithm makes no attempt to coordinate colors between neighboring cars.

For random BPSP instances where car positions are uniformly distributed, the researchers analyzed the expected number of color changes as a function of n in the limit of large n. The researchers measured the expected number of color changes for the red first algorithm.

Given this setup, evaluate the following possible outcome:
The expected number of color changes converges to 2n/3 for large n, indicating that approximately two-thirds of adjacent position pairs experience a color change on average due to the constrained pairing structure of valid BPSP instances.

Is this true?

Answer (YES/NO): YES